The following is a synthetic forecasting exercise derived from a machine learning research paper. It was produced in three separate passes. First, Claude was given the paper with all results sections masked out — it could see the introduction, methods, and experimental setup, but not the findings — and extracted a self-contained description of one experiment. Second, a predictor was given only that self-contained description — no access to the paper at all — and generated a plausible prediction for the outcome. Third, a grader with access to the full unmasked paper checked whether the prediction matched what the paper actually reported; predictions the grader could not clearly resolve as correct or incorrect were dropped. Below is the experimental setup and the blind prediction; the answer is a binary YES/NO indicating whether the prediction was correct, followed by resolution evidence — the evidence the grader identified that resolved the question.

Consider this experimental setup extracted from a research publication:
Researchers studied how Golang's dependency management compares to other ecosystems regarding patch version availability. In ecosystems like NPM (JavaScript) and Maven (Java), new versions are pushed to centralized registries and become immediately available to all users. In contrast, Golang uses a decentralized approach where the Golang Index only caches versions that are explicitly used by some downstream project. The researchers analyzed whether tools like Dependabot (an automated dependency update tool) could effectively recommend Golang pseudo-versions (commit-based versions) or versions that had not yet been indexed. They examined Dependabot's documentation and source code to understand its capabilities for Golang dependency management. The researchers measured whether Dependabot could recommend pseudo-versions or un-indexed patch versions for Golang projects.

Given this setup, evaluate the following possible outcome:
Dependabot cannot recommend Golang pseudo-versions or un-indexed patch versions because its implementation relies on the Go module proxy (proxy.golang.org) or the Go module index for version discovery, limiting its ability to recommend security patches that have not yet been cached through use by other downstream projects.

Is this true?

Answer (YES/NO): YES